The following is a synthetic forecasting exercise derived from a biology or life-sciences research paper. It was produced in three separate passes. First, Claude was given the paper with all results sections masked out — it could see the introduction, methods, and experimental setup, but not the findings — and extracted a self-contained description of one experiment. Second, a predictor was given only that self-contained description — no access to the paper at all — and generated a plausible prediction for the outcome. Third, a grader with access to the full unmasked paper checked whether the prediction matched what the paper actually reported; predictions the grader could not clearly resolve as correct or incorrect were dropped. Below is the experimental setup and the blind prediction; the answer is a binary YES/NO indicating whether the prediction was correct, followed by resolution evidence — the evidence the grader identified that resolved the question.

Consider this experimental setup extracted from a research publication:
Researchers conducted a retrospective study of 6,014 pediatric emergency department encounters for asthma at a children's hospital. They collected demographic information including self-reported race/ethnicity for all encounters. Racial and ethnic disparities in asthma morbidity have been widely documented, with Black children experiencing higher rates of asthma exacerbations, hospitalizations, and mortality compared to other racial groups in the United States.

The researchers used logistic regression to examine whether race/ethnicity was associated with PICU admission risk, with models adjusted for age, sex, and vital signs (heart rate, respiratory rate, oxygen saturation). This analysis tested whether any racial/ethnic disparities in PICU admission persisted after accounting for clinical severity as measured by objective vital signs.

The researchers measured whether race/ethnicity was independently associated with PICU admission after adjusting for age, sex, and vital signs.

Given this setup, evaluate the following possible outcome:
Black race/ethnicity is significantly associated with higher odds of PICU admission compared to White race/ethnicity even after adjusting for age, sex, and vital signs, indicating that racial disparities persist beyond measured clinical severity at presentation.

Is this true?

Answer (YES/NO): NO